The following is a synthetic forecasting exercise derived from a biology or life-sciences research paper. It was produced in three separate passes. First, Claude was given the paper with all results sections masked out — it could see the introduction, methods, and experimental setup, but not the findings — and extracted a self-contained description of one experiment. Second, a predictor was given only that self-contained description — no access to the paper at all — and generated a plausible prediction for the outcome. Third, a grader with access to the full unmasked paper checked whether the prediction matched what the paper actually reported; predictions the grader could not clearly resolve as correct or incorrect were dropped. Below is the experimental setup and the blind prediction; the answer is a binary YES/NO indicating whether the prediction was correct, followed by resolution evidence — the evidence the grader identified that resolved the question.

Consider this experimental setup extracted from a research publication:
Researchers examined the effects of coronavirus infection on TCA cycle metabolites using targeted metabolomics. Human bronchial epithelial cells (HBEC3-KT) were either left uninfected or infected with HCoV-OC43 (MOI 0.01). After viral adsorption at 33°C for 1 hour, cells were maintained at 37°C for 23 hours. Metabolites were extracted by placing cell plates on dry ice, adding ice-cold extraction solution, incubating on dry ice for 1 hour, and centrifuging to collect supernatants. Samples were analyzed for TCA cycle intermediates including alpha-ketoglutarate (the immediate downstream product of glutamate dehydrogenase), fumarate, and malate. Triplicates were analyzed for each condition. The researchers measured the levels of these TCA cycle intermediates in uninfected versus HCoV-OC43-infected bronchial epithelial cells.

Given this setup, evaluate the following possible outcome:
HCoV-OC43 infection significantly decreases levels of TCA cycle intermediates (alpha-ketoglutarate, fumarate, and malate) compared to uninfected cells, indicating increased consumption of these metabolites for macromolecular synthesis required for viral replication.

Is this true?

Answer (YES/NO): NO